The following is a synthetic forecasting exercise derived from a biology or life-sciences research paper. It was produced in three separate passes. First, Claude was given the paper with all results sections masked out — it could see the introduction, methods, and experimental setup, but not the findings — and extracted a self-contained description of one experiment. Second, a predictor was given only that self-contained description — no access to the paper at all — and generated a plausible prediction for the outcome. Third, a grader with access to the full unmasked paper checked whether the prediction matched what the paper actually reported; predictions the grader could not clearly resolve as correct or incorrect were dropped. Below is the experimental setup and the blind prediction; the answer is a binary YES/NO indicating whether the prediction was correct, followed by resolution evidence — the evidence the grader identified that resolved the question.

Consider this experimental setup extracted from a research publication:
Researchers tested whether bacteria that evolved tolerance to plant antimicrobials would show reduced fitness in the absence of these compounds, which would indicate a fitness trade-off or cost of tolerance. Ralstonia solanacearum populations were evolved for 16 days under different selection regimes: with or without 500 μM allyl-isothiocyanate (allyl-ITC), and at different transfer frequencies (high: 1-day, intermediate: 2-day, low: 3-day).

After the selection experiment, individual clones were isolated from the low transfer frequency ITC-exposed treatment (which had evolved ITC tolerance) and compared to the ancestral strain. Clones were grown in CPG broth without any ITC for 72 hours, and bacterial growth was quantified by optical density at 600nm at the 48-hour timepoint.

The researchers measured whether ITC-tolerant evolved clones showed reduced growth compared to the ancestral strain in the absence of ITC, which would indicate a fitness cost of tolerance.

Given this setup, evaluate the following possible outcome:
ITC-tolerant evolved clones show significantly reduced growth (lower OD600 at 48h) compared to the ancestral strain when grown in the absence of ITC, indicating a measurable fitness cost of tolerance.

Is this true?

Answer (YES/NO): NO